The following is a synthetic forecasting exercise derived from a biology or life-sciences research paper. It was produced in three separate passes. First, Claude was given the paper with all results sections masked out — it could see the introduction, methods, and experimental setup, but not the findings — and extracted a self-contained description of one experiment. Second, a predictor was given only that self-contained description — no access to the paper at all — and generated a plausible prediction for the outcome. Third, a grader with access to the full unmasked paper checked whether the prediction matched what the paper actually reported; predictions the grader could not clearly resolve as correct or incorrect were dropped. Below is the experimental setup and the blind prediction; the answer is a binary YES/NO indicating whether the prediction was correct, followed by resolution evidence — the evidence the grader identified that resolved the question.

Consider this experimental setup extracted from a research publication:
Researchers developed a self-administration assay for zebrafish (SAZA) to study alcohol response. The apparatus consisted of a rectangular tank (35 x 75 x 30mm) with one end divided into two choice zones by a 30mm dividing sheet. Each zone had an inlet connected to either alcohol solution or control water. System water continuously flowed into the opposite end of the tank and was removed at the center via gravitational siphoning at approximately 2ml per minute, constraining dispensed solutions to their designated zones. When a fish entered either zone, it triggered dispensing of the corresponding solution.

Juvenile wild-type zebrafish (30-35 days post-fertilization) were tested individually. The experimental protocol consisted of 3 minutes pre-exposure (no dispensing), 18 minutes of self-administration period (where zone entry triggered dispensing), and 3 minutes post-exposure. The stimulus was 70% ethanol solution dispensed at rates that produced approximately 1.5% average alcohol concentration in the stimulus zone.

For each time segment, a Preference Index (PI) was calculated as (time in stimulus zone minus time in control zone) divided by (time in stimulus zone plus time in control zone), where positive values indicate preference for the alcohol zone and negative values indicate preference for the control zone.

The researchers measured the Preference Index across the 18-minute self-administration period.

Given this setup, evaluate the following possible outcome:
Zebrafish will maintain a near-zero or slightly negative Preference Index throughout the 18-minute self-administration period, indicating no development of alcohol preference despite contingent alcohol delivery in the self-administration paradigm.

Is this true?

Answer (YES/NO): NO